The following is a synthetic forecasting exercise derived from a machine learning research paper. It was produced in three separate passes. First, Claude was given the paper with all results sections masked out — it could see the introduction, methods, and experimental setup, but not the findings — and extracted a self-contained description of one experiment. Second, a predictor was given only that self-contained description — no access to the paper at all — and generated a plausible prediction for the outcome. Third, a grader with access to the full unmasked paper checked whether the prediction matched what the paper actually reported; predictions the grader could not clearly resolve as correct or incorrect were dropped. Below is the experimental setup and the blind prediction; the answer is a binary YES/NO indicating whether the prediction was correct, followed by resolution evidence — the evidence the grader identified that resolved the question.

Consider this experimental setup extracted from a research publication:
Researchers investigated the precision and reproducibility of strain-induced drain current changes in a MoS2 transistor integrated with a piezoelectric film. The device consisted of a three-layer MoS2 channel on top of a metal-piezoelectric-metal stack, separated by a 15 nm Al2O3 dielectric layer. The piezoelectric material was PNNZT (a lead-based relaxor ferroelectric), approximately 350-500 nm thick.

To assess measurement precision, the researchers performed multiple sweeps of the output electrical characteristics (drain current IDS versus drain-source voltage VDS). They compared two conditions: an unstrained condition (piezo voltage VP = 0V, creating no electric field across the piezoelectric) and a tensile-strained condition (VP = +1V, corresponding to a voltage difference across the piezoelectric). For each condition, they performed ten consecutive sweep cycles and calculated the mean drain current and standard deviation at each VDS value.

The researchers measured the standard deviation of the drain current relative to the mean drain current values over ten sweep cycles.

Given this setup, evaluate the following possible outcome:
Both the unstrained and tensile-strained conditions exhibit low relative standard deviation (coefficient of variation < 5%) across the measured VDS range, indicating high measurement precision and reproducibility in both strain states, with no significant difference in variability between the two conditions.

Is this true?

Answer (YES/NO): NO